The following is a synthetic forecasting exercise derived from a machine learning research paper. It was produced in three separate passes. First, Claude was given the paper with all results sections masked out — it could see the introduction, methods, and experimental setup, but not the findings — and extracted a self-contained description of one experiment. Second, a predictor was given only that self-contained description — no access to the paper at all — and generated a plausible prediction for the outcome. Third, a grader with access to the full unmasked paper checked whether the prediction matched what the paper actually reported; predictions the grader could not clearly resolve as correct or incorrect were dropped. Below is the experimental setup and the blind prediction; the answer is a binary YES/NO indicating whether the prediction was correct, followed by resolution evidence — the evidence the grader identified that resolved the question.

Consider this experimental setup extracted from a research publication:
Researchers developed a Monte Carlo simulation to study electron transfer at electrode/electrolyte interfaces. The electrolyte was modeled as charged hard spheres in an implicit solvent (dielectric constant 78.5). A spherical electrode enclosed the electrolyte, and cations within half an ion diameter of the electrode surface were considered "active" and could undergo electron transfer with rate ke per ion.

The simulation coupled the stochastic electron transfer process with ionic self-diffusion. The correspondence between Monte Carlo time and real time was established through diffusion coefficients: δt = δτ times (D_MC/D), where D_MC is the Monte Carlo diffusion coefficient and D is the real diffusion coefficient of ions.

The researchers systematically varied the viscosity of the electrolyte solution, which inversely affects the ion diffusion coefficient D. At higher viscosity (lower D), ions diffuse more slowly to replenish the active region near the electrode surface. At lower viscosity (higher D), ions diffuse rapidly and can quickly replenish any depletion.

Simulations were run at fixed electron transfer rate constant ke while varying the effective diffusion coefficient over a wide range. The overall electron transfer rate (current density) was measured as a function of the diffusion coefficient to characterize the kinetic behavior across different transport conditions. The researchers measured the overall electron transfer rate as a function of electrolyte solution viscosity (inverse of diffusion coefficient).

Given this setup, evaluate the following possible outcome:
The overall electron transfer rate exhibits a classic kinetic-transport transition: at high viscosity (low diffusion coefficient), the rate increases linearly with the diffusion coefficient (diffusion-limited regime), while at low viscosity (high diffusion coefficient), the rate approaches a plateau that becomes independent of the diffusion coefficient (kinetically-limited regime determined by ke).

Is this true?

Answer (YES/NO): YES